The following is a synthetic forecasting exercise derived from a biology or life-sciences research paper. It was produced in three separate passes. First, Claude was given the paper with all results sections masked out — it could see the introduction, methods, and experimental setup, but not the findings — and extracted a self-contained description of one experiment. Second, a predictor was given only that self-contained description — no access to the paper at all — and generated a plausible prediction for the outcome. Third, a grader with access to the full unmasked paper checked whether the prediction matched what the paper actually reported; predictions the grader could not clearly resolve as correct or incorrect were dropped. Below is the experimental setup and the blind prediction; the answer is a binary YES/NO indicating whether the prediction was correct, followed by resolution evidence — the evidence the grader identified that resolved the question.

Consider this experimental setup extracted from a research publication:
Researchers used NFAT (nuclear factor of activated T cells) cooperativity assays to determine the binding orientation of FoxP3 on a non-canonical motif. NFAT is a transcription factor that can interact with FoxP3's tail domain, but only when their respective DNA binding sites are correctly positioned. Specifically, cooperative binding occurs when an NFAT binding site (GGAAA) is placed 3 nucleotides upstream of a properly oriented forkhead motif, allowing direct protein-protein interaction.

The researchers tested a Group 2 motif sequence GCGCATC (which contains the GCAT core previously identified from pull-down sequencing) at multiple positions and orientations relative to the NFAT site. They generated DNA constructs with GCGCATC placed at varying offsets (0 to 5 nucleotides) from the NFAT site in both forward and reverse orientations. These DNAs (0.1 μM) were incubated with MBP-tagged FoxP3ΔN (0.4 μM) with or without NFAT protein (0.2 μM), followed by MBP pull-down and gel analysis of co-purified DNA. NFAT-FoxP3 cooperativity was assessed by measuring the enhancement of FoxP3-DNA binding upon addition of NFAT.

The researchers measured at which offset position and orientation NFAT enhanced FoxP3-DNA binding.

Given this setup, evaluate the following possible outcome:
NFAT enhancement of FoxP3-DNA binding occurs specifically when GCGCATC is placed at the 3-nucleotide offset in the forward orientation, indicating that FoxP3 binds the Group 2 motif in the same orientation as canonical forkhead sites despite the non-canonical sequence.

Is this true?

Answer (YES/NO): YES